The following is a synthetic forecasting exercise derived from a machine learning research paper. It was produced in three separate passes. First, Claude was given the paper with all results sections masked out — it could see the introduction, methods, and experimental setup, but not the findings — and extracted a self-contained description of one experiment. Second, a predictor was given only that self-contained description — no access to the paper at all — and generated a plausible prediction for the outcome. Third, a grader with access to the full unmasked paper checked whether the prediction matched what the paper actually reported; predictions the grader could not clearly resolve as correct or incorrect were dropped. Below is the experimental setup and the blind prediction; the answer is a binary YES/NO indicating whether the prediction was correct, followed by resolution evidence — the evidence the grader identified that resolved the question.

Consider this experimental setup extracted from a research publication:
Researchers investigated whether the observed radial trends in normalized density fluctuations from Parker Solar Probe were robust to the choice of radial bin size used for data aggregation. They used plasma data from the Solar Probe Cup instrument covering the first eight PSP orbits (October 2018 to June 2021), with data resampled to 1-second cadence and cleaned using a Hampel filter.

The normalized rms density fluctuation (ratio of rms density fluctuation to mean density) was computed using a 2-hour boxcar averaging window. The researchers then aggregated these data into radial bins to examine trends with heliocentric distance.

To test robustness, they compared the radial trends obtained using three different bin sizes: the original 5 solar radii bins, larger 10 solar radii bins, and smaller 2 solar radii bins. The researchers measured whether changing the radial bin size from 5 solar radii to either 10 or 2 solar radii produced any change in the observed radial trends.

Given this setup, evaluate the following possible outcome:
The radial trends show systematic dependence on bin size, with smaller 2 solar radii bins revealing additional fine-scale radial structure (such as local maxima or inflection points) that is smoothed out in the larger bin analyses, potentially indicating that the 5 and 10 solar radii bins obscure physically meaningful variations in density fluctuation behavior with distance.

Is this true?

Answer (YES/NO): NO